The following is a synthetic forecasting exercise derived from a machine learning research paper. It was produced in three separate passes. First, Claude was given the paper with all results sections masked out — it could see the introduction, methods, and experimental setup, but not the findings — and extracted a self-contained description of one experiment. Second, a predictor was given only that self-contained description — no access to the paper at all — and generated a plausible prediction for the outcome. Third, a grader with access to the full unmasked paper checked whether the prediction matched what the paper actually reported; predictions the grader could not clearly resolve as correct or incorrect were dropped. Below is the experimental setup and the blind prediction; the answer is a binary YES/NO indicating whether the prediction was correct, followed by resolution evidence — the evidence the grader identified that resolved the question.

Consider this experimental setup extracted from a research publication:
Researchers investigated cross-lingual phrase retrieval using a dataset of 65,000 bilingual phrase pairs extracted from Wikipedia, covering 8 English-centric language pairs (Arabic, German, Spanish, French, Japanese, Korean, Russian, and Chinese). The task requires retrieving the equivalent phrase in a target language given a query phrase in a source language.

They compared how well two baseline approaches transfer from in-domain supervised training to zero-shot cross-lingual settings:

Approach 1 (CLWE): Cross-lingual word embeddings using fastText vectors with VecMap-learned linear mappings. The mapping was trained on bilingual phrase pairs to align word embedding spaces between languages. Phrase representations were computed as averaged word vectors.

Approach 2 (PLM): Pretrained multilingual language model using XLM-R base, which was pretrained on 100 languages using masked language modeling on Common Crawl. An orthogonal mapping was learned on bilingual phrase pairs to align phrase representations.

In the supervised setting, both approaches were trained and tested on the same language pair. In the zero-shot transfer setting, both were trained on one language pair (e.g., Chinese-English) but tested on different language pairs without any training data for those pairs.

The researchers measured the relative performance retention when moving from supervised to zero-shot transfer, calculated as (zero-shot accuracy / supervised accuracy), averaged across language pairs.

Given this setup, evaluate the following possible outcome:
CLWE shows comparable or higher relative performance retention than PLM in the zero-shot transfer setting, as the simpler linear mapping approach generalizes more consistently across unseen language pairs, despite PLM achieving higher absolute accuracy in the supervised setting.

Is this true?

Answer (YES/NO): NO